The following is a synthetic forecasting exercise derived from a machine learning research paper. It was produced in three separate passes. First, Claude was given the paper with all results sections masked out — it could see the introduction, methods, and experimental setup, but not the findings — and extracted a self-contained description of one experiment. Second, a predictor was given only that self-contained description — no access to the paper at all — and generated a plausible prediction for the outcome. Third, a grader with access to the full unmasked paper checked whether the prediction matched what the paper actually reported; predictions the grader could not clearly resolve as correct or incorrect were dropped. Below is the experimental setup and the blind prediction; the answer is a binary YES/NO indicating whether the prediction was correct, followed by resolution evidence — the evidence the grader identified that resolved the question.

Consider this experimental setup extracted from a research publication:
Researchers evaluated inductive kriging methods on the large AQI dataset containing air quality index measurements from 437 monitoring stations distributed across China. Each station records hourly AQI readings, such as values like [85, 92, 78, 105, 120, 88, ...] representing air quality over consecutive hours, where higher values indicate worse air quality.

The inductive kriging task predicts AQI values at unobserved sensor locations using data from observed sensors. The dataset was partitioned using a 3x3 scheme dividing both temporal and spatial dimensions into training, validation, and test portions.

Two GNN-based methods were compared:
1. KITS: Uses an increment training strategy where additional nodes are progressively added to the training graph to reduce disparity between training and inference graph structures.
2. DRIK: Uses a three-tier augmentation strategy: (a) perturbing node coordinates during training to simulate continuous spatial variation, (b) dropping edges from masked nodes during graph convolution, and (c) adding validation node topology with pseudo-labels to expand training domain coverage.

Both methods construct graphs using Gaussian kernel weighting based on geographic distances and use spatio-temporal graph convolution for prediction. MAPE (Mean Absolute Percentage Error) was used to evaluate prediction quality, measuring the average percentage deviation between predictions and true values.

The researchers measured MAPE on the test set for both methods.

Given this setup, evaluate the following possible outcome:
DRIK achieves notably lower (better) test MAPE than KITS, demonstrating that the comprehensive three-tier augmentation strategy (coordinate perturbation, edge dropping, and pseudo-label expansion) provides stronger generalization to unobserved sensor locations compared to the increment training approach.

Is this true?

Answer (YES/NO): NO